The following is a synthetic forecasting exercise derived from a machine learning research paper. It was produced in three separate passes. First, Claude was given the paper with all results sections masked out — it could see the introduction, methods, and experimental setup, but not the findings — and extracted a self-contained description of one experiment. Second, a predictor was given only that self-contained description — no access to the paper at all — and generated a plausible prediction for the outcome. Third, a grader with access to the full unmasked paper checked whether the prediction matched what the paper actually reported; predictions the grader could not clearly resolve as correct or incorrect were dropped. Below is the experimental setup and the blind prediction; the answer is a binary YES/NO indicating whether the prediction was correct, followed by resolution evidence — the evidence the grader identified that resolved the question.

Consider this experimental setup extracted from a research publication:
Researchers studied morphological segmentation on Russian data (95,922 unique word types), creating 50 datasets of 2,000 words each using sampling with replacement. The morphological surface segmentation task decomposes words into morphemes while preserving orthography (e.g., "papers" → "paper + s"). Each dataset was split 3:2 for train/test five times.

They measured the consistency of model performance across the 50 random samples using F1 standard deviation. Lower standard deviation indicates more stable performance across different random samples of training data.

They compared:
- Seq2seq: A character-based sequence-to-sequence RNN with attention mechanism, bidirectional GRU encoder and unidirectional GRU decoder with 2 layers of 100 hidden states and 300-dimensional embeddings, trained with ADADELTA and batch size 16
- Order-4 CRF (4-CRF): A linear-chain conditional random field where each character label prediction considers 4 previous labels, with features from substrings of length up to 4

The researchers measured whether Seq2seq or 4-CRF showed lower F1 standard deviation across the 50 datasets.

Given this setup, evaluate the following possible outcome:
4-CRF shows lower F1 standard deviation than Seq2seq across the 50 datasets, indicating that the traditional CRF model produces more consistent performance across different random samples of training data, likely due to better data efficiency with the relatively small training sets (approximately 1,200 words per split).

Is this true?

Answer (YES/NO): YES